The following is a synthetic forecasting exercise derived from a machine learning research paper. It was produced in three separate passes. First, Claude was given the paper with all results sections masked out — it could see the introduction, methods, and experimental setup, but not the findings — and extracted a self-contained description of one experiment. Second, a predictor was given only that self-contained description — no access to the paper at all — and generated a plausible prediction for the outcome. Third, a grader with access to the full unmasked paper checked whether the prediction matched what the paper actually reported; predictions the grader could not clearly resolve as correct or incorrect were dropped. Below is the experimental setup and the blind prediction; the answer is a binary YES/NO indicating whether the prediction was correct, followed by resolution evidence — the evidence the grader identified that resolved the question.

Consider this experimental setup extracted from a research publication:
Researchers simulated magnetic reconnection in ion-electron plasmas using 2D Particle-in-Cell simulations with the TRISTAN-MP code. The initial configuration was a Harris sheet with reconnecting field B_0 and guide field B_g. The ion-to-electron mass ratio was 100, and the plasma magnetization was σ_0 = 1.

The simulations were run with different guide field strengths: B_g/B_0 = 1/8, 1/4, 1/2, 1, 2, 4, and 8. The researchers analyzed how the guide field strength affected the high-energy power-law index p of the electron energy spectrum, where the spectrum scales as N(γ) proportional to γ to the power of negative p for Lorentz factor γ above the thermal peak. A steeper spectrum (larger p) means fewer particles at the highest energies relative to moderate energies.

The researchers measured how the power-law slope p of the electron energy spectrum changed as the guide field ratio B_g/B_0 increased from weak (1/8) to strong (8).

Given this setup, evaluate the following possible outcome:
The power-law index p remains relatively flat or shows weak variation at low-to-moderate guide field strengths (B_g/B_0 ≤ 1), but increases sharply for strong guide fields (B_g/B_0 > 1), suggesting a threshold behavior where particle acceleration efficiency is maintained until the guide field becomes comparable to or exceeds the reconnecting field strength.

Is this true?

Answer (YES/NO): YES